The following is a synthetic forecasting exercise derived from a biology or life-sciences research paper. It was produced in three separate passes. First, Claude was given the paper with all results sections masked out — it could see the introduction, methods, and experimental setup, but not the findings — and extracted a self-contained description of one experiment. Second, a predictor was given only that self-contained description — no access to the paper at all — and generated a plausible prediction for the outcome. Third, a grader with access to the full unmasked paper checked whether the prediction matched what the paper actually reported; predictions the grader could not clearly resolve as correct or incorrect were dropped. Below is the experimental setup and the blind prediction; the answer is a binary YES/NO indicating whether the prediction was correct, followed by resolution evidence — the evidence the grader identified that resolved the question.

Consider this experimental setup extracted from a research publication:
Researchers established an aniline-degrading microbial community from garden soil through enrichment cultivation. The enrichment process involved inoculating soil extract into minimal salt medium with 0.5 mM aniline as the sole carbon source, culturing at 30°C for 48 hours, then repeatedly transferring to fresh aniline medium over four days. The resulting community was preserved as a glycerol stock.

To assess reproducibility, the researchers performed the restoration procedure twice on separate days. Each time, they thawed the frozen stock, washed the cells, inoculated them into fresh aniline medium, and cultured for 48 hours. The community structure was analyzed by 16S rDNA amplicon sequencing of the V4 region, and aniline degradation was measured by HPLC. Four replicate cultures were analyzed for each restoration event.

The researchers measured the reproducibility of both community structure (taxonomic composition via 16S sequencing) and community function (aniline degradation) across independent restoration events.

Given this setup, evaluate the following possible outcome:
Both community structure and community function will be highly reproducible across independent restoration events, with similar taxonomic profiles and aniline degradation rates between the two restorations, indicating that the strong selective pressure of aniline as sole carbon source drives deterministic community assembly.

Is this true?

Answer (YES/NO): YES